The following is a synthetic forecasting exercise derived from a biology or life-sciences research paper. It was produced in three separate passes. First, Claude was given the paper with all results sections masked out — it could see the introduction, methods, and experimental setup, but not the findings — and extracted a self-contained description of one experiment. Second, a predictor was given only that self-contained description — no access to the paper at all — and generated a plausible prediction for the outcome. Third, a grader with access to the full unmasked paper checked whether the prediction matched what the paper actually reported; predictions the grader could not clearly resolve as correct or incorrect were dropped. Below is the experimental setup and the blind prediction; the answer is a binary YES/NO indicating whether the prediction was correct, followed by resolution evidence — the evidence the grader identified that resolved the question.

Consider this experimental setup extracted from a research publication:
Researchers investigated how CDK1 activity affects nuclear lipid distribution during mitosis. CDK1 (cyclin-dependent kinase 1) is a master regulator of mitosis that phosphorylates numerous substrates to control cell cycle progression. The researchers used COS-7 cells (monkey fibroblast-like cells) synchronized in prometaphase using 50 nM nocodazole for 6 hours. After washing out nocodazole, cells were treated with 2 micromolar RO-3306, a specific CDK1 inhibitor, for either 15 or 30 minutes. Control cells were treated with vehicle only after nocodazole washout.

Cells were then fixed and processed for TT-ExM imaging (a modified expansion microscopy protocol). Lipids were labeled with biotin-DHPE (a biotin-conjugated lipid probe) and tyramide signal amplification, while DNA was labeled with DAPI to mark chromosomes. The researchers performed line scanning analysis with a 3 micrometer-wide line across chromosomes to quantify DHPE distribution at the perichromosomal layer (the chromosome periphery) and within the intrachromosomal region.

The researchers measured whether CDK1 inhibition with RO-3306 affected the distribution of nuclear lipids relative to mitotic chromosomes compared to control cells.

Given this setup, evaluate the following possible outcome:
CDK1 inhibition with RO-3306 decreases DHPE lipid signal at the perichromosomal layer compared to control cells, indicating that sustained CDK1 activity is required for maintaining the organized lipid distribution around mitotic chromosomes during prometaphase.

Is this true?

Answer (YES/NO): NO